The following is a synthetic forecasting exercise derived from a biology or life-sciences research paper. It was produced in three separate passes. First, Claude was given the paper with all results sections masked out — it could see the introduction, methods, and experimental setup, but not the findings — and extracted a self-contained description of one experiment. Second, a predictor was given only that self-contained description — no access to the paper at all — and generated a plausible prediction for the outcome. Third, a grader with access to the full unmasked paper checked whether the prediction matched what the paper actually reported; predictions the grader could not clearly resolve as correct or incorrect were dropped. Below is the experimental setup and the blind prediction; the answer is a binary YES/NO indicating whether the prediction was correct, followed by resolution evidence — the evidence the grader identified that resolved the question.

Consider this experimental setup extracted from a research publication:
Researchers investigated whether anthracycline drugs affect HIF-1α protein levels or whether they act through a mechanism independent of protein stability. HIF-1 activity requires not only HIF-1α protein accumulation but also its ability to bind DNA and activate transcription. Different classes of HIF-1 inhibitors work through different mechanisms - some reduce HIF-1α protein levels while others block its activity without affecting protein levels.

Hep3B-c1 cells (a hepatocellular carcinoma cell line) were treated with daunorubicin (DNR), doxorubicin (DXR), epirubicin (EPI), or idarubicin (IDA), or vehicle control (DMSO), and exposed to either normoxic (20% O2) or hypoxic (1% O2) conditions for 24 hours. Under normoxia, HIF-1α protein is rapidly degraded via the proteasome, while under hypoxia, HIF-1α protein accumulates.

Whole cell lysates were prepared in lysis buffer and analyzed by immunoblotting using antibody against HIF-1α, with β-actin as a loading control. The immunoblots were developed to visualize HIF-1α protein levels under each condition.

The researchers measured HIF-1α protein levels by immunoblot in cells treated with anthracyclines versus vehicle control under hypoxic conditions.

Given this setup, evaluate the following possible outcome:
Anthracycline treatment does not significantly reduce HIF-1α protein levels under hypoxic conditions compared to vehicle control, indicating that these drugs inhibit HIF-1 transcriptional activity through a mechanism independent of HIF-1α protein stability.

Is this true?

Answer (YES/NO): YES